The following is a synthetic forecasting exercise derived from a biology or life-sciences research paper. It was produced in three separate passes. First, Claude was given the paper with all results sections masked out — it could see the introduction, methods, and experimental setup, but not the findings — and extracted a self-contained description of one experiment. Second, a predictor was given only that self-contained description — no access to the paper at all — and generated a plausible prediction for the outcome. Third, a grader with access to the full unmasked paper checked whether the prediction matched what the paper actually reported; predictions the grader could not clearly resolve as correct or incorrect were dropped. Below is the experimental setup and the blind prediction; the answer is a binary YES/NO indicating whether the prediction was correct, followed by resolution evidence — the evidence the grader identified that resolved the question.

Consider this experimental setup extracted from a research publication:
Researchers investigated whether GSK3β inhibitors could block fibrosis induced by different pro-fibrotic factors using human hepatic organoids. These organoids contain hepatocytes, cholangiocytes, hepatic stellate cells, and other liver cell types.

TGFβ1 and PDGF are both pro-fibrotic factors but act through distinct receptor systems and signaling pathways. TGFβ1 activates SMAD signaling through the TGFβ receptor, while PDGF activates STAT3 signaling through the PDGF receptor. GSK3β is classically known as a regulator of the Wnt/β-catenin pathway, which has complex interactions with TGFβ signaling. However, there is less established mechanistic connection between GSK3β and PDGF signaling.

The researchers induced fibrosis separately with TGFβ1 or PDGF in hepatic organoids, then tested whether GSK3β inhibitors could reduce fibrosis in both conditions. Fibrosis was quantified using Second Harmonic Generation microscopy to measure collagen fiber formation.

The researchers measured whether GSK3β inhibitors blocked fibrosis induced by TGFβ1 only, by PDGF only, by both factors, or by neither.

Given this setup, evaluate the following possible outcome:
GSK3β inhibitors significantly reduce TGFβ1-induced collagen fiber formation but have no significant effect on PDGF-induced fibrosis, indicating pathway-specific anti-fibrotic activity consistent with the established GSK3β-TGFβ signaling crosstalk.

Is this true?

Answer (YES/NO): NO